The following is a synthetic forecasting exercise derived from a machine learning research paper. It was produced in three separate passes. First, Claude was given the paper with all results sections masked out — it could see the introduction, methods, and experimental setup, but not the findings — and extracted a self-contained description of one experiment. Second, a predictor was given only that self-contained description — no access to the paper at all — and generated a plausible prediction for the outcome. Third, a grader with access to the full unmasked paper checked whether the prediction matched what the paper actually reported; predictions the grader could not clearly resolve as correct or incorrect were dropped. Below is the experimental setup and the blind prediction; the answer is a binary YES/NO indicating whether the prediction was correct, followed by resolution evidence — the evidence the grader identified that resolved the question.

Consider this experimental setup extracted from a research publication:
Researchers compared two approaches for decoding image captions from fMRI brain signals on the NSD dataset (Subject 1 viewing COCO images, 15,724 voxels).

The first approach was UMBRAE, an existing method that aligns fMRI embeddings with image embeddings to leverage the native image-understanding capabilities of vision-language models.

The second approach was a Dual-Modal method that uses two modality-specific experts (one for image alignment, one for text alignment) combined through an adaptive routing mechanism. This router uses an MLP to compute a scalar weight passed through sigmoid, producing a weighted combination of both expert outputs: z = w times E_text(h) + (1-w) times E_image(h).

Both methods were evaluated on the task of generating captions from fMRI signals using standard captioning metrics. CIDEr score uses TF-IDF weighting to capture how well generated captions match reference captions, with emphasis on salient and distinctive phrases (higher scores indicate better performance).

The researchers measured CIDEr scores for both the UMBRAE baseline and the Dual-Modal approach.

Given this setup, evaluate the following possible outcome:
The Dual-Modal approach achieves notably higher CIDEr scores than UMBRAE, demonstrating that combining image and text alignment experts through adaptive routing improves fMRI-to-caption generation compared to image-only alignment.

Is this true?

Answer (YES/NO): NO